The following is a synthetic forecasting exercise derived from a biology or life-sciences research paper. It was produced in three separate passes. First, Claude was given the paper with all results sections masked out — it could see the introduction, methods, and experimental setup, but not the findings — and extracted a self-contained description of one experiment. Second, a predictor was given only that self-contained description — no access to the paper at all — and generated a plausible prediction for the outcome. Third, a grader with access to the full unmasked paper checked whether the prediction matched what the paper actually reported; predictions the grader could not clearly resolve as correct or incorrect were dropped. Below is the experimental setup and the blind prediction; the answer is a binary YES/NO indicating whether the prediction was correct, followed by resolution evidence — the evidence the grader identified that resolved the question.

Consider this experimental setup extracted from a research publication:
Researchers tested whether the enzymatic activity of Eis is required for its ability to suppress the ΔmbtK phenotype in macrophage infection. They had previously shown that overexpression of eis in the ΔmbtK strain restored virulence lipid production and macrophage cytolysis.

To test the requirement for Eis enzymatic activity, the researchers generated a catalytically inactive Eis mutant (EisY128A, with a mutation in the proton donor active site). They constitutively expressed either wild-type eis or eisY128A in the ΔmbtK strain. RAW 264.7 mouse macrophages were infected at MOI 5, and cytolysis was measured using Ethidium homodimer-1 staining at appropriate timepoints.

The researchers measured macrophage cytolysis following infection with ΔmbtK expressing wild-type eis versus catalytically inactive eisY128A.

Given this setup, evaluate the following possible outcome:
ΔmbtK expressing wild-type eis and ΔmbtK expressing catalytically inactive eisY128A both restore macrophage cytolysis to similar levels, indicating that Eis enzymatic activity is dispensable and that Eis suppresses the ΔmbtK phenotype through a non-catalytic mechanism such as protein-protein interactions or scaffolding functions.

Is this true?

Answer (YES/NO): NO